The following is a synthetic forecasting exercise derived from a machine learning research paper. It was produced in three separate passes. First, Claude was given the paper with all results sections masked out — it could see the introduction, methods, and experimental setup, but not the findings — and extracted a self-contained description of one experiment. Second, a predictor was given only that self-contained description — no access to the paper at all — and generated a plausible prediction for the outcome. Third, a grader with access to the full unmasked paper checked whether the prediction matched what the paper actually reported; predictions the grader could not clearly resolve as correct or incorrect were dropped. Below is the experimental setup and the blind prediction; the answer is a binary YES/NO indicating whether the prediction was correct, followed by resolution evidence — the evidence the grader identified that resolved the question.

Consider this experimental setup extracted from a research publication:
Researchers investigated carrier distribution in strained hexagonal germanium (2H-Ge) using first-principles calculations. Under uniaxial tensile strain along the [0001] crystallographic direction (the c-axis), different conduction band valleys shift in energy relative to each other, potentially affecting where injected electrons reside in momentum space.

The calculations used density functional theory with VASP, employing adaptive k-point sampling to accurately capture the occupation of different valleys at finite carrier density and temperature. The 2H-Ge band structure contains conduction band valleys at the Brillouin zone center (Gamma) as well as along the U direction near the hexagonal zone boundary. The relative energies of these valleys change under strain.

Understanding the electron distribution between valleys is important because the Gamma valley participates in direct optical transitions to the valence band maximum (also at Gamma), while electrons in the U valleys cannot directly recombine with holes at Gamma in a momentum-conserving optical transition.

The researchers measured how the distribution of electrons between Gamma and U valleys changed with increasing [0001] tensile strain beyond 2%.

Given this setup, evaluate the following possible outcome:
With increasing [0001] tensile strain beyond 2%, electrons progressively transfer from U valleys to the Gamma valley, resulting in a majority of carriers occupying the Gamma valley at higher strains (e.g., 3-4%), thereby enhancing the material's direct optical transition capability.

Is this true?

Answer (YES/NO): YES